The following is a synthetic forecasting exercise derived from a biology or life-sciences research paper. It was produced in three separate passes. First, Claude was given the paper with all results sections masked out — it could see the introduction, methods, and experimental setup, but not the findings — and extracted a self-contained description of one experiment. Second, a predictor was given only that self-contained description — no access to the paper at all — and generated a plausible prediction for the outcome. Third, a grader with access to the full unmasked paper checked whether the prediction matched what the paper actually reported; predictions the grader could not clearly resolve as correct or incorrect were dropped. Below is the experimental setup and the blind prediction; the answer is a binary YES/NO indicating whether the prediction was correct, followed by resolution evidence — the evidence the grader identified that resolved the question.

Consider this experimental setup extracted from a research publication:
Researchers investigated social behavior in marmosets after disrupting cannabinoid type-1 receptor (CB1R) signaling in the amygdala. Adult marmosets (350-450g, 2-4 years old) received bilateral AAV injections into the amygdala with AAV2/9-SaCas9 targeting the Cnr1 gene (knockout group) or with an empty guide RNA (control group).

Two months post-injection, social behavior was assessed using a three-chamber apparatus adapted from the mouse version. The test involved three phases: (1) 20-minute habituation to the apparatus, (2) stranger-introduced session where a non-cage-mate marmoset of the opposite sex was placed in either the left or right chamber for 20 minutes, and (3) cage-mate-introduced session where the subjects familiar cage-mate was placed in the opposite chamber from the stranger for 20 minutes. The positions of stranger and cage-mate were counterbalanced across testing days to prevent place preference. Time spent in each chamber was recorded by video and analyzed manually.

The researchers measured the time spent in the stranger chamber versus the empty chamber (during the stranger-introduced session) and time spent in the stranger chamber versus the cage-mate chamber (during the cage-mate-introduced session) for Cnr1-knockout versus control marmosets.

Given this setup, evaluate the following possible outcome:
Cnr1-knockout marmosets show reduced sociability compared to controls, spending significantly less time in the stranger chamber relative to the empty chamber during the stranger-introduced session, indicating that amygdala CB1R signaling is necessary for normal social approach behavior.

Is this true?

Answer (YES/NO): NO